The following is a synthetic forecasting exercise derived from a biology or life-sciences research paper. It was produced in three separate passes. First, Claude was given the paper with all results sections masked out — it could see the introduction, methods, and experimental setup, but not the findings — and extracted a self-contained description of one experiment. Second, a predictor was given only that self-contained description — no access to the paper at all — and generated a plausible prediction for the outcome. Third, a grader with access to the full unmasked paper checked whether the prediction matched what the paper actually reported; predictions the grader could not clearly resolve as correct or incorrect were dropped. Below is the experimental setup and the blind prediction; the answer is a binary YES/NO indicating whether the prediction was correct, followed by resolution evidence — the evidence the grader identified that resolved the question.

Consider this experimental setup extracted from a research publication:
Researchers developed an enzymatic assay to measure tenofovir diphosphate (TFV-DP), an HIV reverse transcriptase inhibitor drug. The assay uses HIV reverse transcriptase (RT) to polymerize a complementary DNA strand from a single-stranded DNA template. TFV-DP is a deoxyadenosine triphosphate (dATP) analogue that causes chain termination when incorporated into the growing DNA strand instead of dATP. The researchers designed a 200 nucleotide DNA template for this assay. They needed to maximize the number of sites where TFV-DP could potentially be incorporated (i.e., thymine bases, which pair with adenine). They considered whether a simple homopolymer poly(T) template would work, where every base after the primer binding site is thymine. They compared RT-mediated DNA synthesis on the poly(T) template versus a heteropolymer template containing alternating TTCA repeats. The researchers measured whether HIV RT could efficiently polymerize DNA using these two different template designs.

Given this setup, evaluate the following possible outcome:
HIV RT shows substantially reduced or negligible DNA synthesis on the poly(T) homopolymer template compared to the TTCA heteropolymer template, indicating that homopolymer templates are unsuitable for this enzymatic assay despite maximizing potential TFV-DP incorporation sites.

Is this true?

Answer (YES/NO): YES